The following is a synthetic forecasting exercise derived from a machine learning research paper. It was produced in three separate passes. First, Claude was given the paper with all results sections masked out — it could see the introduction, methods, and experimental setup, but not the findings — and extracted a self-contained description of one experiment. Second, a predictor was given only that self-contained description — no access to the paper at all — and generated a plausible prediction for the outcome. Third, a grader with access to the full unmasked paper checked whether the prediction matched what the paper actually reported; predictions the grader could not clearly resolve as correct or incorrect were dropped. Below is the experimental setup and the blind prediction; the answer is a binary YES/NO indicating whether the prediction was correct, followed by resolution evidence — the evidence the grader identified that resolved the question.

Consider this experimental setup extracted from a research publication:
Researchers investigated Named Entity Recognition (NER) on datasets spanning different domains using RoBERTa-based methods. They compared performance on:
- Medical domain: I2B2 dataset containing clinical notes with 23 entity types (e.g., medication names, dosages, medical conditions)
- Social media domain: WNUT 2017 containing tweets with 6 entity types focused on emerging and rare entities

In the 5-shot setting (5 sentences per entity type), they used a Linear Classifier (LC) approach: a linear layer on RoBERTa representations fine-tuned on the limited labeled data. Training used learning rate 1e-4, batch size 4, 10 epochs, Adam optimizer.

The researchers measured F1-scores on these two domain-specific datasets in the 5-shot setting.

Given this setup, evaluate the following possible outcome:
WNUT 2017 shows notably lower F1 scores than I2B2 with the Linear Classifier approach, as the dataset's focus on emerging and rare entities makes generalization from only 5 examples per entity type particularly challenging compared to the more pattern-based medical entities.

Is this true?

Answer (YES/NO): YES